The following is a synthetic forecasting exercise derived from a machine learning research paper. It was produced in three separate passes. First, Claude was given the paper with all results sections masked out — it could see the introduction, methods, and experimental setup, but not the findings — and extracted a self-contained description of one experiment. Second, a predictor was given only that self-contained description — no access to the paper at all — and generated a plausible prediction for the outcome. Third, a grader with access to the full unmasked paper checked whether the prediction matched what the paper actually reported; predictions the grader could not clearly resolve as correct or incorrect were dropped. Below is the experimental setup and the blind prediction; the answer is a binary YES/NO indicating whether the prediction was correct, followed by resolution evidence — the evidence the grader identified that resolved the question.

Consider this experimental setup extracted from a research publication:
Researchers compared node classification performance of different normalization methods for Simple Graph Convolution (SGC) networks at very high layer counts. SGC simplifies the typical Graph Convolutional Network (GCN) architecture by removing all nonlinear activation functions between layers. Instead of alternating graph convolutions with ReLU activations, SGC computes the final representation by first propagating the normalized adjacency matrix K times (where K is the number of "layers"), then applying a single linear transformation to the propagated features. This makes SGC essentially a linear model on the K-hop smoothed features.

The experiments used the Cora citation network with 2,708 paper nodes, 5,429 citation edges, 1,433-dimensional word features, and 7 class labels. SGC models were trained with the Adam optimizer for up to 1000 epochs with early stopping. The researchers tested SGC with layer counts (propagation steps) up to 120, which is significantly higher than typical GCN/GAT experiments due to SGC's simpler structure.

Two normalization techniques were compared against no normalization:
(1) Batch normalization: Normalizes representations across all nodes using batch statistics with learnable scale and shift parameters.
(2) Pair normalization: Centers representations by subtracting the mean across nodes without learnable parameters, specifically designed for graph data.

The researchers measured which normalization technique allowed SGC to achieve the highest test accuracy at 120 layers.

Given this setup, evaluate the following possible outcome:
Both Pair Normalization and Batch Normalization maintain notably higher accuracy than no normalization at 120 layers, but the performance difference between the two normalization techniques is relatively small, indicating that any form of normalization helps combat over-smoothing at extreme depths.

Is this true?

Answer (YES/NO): NO